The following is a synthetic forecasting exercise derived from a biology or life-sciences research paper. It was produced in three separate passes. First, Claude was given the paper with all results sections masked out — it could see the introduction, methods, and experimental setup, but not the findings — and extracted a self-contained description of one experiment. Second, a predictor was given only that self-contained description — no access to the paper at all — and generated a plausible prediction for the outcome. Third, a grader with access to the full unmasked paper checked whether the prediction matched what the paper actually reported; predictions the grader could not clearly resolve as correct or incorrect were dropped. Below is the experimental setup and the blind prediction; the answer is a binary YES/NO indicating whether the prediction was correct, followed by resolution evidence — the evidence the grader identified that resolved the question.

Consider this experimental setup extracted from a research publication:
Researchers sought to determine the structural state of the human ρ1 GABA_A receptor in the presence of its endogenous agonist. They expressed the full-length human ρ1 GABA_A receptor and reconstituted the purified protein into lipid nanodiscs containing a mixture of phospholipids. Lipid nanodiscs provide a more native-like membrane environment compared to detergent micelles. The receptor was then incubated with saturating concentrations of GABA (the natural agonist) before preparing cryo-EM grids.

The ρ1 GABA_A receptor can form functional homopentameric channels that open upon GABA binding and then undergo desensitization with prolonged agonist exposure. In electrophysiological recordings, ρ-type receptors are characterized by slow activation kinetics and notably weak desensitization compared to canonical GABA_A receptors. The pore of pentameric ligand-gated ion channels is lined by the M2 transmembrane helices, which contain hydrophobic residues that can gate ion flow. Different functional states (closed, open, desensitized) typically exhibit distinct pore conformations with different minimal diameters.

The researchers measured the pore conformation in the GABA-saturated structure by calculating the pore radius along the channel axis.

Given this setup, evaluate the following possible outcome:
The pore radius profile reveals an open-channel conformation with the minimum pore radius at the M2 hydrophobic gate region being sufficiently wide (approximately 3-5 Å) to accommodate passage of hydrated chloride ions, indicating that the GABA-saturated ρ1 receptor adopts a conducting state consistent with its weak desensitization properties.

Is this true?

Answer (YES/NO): NO